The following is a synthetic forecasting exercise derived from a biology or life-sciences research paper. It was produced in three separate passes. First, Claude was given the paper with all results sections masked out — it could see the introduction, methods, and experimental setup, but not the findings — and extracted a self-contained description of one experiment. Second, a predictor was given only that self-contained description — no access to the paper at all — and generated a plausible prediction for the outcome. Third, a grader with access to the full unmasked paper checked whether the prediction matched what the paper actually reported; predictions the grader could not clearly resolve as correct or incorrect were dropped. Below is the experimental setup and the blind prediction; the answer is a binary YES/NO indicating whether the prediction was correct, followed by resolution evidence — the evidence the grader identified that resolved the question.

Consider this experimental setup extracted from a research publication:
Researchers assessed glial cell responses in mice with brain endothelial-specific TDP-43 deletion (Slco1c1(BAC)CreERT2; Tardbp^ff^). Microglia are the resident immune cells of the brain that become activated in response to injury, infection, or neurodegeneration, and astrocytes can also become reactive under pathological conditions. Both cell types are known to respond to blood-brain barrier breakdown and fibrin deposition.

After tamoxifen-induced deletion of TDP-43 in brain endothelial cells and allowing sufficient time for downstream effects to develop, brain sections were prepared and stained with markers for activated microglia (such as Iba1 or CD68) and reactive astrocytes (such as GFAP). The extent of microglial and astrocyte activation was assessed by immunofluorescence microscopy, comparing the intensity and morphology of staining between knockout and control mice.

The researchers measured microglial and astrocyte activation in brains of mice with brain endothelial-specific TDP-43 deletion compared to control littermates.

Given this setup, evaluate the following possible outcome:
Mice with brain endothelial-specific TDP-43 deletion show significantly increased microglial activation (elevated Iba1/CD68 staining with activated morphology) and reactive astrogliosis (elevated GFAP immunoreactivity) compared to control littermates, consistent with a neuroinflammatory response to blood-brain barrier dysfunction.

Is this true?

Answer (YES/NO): YES